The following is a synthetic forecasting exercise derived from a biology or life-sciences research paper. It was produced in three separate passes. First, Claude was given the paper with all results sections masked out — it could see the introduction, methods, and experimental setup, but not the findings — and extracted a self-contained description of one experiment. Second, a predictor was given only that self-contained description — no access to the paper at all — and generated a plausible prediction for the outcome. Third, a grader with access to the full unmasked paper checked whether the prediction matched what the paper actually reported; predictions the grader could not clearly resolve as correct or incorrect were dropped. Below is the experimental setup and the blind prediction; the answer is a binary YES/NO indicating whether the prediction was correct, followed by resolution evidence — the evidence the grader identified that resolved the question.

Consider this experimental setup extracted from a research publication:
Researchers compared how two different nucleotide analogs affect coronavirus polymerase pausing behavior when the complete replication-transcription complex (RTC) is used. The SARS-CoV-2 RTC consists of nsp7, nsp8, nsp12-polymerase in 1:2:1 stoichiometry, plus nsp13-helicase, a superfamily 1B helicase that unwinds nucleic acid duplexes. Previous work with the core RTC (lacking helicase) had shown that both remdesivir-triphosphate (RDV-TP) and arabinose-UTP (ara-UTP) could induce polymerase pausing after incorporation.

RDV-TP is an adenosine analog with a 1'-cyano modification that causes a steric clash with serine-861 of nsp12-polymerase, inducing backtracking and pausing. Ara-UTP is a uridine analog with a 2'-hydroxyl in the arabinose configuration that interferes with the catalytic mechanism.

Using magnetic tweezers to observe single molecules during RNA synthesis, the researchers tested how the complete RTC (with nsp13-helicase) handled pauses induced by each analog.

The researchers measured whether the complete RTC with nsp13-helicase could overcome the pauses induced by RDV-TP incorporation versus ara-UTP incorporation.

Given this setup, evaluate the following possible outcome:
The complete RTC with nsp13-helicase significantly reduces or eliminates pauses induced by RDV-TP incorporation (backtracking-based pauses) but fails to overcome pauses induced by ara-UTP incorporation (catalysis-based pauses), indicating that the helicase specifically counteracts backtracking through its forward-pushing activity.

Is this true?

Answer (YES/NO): YES